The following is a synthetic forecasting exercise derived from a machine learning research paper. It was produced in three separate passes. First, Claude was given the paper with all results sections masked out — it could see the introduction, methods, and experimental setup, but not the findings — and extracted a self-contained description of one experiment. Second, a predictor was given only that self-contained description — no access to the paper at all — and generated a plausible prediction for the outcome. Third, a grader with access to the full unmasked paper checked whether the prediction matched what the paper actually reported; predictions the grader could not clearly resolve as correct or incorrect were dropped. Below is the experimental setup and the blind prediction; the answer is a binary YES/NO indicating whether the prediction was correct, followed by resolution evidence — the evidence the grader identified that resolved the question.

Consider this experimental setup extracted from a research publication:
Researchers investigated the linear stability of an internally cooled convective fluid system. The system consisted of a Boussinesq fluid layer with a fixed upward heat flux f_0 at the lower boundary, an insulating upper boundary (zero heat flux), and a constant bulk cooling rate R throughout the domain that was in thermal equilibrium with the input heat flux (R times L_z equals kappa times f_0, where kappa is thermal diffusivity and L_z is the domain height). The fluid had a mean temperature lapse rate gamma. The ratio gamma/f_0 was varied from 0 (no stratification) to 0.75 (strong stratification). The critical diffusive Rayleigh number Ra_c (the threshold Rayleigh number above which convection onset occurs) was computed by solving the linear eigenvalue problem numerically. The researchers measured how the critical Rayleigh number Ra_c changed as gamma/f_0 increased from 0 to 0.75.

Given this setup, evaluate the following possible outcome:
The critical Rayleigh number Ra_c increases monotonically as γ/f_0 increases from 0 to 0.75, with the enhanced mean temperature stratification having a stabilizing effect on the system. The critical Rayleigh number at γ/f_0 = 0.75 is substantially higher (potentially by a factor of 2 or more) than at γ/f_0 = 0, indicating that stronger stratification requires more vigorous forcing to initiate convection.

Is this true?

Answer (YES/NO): YES